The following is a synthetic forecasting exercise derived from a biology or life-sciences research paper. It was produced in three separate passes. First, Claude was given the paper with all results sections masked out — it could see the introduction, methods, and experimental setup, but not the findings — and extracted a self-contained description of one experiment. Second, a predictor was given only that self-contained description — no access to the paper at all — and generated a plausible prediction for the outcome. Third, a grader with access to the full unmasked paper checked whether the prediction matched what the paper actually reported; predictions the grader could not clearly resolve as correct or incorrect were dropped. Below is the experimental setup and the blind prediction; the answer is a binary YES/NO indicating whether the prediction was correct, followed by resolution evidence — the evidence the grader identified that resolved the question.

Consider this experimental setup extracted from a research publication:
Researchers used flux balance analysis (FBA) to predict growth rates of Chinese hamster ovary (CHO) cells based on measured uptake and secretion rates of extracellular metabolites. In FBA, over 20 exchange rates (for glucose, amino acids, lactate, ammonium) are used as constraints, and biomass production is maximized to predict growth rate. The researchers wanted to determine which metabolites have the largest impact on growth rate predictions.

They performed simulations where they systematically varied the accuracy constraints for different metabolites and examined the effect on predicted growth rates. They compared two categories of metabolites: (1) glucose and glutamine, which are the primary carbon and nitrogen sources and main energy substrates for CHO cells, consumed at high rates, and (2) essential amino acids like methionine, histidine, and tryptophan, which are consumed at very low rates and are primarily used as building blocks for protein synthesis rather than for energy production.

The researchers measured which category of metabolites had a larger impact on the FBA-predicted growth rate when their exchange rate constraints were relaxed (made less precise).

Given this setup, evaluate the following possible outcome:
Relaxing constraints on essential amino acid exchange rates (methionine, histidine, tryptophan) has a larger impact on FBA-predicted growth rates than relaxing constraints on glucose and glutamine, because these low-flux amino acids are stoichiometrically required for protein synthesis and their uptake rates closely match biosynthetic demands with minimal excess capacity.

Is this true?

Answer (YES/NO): YES